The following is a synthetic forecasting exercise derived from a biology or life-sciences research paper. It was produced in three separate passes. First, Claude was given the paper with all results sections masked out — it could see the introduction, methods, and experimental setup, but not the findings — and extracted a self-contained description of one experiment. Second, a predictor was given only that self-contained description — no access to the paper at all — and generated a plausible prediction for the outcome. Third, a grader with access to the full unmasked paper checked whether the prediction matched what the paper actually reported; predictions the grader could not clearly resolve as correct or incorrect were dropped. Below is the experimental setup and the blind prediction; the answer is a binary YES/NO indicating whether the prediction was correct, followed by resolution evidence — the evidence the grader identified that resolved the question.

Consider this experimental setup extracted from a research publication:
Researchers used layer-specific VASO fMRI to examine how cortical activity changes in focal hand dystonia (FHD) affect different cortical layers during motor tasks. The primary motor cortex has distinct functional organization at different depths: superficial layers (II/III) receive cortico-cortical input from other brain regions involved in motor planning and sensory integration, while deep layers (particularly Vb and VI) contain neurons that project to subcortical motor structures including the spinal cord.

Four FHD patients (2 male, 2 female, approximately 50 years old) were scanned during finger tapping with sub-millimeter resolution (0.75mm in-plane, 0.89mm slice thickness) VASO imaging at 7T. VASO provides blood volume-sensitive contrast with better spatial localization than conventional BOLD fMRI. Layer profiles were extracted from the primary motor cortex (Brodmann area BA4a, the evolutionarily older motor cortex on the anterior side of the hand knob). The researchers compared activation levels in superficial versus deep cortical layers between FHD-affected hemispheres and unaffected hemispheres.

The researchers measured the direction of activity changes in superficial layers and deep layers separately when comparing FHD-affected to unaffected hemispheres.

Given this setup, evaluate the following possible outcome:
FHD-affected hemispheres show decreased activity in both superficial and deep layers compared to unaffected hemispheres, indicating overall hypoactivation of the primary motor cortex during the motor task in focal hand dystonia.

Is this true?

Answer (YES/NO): NO